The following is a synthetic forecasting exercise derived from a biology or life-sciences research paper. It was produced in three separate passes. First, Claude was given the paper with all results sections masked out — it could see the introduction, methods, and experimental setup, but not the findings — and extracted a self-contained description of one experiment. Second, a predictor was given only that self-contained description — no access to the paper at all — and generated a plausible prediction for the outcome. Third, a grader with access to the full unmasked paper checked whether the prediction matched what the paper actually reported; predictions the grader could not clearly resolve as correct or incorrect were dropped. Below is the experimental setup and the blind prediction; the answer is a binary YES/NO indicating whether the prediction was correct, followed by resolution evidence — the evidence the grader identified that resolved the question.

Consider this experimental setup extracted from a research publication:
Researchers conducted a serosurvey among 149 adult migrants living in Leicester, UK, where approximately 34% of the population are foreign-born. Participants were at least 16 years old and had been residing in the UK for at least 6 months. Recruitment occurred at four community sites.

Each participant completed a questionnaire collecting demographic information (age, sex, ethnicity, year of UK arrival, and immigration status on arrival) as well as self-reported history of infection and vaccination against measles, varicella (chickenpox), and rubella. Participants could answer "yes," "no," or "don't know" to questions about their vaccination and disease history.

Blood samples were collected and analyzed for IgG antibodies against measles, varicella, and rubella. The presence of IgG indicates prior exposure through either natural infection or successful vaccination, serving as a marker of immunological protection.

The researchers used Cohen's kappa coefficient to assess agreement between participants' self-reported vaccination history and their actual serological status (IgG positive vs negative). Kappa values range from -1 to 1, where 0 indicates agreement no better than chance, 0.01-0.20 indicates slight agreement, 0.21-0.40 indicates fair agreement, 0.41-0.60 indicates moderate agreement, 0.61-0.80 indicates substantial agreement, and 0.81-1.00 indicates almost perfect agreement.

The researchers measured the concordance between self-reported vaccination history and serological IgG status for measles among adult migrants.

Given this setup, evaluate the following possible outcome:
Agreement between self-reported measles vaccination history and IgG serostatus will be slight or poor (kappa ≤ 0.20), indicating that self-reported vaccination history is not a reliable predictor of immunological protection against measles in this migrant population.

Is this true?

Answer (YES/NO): YES